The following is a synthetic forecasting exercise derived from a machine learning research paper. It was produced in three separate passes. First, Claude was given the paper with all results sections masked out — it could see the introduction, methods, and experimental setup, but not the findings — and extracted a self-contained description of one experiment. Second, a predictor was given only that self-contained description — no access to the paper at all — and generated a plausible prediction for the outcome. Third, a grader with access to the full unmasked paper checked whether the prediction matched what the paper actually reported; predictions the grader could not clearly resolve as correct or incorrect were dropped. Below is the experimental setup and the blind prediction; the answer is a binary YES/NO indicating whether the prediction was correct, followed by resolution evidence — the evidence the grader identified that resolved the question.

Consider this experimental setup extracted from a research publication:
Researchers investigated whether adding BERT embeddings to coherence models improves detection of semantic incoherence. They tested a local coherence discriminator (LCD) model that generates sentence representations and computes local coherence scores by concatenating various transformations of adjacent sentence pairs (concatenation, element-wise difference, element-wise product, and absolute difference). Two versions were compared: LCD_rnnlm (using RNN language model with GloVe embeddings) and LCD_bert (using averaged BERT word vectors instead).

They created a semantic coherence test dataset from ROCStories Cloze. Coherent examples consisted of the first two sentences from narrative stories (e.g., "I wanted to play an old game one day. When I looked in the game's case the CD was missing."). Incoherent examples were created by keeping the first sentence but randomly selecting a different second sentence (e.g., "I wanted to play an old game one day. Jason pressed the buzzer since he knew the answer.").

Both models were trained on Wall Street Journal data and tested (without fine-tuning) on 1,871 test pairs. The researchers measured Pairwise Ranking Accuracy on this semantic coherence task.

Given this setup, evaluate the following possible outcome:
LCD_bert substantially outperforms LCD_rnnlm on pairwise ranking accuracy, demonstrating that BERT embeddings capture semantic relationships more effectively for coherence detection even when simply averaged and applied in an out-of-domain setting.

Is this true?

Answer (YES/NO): YES